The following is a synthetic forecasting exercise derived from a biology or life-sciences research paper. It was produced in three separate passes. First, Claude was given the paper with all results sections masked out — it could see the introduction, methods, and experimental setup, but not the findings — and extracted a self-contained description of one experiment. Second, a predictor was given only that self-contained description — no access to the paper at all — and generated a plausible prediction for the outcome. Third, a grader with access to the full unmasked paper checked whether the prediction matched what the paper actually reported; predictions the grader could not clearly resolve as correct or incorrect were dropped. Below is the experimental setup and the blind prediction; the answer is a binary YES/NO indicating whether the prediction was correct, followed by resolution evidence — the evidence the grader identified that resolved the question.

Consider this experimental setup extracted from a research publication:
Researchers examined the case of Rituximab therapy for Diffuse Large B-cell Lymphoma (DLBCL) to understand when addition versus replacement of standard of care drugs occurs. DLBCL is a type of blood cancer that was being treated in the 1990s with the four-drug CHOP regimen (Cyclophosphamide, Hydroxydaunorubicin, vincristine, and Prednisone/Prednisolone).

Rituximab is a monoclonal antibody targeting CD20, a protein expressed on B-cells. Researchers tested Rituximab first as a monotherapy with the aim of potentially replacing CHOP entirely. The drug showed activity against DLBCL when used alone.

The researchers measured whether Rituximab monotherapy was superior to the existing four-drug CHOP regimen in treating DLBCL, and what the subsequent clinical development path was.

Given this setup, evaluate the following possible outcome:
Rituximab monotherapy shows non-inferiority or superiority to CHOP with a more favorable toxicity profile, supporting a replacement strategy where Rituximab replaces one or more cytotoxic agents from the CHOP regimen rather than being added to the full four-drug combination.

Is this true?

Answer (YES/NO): NO